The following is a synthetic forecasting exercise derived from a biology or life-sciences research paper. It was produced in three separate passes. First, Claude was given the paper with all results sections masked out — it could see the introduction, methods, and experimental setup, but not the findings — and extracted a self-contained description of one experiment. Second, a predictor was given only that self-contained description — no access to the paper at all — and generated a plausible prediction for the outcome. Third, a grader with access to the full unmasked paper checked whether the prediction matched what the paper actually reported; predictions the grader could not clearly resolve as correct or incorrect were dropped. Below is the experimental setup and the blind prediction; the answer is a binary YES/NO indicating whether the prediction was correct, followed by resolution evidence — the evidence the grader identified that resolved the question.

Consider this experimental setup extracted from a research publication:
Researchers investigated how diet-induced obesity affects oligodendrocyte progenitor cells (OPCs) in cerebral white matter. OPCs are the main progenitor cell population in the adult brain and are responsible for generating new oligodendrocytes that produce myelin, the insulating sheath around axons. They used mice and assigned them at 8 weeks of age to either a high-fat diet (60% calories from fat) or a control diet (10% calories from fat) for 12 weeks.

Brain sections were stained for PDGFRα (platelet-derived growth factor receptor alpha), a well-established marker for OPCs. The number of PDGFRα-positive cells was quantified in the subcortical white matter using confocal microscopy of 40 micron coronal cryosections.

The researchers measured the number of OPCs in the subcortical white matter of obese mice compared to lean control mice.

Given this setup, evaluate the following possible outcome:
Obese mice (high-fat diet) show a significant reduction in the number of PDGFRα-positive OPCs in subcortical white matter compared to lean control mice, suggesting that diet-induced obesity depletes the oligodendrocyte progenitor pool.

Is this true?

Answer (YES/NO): NO